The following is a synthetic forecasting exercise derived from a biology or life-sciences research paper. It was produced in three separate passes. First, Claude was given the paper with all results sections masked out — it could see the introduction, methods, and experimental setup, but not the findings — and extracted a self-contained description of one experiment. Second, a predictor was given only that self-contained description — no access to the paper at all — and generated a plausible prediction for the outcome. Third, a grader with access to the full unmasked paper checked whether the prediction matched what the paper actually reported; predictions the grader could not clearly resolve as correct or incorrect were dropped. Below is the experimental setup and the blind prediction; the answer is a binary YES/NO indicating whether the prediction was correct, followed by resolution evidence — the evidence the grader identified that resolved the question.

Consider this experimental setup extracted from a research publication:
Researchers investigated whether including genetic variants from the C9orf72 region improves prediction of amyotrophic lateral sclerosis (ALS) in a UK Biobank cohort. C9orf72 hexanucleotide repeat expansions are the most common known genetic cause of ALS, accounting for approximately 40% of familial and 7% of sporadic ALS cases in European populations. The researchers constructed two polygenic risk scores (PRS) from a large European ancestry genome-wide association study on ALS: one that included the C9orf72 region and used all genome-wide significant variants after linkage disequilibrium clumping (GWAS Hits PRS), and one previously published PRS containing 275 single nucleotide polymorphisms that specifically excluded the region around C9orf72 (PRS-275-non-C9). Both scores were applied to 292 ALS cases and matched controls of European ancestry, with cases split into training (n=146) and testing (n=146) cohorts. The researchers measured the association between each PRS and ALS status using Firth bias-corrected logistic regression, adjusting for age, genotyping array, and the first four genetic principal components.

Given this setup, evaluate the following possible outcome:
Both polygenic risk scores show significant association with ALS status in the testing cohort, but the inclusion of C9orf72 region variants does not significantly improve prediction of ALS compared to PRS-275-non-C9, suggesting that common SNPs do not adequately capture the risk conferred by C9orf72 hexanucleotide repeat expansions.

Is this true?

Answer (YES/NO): NO